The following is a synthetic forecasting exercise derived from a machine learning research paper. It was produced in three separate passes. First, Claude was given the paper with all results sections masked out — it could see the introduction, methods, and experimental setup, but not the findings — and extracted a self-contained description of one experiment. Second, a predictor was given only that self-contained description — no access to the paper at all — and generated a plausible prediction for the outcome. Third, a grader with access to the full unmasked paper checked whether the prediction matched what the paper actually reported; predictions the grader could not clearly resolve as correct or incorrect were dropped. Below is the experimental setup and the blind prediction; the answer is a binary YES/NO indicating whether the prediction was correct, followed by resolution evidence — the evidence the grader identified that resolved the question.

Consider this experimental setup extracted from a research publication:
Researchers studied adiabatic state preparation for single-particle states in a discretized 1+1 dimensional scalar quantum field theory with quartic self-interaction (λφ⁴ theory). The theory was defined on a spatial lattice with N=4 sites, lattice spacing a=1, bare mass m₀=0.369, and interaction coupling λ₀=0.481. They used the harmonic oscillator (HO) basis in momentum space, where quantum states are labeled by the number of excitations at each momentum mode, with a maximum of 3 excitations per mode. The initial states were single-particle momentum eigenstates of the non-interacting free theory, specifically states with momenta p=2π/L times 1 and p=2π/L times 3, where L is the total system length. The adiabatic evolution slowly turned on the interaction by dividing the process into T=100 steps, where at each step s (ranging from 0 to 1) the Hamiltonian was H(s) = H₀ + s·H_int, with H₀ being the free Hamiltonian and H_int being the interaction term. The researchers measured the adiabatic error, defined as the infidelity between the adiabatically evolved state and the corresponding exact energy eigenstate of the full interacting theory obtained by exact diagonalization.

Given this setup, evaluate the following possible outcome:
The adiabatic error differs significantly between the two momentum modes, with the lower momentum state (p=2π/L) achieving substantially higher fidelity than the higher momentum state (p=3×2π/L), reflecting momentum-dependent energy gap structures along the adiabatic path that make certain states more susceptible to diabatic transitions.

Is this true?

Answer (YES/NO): NO